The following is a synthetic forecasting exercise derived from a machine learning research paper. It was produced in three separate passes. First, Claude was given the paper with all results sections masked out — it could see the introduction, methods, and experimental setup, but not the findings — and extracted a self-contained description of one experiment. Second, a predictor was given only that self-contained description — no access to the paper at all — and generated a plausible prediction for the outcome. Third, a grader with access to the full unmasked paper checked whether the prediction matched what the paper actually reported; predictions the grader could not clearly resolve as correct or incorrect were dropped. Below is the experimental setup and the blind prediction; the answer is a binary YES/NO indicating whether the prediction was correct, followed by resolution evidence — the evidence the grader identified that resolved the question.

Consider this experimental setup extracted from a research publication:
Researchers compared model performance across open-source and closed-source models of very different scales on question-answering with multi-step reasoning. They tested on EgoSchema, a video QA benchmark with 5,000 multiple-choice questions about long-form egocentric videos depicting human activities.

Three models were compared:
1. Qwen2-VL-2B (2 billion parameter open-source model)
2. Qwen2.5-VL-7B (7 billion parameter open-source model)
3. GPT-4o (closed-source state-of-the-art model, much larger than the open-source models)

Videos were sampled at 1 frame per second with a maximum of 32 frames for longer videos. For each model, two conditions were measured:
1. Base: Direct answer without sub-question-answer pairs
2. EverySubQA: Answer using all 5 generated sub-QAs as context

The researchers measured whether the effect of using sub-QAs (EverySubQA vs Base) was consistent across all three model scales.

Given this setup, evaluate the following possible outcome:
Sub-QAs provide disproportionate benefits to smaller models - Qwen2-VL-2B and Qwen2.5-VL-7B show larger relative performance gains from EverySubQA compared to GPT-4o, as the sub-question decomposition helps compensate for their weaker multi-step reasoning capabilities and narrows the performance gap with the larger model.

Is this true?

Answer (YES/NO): NO